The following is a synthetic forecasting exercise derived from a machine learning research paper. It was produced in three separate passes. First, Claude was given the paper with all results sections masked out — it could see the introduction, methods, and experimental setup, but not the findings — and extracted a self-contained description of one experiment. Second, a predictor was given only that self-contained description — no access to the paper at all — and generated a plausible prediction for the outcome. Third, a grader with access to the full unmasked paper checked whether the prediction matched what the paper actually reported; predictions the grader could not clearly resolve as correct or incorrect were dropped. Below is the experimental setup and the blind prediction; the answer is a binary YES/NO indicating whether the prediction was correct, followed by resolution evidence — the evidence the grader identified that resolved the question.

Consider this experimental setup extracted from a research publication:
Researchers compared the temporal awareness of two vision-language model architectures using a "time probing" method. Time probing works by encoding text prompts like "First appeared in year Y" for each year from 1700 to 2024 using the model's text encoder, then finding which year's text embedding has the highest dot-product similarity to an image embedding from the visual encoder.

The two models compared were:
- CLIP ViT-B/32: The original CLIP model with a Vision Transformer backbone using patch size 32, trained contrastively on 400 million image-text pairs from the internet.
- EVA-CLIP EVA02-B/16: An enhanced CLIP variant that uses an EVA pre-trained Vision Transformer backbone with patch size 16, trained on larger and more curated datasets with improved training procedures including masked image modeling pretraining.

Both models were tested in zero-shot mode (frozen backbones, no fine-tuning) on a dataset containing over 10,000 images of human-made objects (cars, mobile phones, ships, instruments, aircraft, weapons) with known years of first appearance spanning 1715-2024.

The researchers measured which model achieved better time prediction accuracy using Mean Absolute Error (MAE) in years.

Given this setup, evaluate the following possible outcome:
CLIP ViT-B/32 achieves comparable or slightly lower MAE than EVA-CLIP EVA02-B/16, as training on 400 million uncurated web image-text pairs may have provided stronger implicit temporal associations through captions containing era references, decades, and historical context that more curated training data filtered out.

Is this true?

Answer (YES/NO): NO